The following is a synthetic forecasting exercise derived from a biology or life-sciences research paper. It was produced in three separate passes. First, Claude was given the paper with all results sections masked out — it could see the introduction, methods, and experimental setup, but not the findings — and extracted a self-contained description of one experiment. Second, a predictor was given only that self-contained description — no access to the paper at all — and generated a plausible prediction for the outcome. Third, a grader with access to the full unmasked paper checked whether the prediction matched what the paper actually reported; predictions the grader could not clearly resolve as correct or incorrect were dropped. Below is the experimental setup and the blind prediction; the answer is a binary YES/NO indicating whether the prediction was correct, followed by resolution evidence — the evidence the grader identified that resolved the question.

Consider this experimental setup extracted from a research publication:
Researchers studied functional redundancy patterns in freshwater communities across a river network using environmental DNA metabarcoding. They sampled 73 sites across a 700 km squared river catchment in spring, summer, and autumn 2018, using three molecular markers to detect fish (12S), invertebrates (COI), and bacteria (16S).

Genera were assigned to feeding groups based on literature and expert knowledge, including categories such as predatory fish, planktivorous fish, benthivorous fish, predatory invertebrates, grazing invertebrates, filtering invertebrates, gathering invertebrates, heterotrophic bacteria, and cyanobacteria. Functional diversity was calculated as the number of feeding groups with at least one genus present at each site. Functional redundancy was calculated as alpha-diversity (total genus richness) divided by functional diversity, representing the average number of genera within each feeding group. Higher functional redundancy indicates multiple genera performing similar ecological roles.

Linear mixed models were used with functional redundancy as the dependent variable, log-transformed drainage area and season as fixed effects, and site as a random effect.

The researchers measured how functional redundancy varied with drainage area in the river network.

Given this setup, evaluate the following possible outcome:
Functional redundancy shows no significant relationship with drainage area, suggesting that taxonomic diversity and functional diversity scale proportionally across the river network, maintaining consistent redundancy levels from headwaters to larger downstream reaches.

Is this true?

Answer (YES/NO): YES